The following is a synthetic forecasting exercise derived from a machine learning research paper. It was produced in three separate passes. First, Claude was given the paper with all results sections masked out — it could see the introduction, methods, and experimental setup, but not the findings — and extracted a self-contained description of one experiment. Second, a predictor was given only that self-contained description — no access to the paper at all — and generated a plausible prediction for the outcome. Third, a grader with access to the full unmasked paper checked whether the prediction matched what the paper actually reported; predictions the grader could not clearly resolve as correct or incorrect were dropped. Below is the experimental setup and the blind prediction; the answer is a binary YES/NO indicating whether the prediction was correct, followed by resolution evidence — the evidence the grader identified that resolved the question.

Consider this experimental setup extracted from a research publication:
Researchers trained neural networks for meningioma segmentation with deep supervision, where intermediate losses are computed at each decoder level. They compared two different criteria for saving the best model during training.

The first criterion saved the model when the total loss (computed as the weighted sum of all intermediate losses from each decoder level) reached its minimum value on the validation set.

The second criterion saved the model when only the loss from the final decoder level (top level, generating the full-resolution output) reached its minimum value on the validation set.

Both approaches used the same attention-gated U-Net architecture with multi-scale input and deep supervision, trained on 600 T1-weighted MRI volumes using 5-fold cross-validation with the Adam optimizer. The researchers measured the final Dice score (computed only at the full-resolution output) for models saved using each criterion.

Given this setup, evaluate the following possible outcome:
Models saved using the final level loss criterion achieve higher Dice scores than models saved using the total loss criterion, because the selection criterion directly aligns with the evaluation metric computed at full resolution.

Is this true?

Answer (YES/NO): NO